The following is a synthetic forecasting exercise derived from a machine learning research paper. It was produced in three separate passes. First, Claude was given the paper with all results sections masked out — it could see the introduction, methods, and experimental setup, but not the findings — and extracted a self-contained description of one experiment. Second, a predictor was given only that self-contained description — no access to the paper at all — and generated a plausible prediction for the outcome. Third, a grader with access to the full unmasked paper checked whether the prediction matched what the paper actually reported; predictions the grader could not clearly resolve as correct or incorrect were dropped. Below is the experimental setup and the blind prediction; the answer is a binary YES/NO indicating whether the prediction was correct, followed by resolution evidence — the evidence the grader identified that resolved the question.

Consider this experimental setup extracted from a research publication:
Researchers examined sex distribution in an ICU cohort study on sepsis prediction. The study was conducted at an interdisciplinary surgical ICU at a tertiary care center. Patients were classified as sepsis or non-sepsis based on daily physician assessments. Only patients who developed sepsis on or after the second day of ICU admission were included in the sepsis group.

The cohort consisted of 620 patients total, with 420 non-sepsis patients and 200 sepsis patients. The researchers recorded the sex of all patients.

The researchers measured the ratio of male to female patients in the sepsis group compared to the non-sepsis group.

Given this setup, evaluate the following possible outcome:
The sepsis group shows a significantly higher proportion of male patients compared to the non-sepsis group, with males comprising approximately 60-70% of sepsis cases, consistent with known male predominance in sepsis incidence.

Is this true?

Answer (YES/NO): YES